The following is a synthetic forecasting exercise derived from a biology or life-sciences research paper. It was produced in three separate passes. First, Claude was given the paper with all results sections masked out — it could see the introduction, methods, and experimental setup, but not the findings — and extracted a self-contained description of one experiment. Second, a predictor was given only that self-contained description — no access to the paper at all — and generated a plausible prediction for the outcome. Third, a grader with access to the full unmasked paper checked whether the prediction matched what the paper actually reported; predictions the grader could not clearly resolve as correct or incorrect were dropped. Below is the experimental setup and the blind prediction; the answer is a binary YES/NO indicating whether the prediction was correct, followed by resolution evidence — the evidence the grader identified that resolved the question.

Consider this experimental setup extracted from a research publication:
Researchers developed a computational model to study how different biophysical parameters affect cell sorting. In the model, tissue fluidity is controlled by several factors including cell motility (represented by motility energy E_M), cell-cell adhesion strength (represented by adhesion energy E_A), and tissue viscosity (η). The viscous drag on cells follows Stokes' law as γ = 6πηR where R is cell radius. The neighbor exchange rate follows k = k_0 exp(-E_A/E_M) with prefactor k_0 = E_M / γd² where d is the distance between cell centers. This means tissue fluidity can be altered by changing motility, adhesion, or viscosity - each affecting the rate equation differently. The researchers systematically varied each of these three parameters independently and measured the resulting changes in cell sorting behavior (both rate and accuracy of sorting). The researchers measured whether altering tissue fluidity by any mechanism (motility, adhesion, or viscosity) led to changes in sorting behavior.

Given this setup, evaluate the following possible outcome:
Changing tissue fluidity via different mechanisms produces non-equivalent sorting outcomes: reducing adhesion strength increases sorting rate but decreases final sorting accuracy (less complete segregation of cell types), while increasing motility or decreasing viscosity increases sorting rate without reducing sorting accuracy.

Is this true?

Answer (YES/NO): NO